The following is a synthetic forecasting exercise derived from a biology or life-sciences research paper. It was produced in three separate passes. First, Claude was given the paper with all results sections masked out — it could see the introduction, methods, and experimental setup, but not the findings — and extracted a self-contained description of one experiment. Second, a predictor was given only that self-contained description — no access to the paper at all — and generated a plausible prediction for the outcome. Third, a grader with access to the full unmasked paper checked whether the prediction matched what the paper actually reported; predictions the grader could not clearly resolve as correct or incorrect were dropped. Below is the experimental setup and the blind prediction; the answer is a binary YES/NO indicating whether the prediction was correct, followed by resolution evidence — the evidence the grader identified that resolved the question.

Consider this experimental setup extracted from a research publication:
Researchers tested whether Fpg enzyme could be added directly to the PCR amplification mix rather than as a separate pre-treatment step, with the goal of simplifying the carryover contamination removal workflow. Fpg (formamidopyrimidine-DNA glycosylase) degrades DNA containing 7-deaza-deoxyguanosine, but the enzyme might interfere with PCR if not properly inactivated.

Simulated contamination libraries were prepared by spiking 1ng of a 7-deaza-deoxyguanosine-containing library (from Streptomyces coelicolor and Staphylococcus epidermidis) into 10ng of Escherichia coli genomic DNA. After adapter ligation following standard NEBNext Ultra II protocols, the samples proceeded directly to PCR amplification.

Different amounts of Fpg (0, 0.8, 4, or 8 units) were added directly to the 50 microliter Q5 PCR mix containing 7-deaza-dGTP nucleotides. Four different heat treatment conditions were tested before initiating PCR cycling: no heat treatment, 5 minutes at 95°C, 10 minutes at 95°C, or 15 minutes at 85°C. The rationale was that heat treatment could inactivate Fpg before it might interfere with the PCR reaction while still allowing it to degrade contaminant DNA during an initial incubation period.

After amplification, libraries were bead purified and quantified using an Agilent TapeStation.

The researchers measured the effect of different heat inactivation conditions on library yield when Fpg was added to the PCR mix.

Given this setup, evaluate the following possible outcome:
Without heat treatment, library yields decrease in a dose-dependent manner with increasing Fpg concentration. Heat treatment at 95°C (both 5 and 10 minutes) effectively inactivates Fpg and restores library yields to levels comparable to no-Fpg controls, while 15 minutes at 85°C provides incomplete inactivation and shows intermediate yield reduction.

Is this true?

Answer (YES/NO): NO